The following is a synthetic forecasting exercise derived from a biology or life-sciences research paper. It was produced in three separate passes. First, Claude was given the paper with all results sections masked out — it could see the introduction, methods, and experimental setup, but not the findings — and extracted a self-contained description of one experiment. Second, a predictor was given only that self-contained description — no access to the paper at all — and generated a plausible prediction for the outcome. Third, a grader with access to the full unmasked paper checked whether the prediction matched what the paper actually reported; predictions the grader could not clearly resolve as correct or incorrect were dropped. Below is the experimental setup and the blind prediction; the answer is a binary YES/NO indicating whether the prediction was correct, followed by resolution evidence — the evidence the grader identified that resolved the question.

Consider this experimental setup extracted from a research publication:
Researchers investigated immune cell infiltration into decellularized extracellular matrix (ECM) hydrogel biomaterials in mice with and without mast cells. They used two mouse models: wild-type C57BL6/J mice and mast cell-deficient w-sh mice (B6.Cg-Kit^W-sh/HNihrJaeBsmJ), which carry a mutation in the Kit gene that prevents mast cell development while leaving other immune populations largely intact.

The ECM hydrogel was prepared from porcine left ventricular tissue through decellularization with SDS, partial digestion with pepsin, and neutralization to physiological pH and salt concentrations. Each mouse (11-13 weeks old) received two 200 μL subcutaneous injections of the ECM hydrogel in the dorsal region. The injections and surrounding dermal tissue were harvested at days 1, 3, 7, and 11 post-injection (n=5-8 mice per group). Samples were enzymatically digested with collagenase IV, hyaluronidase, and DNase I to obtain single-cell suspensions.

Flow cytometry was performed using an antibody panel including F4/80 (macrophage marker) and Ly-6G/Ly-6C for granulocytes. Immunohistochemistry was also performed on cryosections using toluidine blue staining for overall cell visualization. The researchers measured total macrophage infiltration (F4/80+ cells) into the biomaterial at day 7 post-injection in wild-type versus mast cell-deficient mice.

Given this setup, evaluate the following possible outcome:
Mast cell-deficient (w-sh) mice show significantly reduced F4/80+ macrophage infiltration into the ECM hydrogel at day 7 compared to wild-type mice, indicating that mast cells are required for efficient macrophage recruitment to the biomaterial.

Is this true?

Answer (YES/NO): NO